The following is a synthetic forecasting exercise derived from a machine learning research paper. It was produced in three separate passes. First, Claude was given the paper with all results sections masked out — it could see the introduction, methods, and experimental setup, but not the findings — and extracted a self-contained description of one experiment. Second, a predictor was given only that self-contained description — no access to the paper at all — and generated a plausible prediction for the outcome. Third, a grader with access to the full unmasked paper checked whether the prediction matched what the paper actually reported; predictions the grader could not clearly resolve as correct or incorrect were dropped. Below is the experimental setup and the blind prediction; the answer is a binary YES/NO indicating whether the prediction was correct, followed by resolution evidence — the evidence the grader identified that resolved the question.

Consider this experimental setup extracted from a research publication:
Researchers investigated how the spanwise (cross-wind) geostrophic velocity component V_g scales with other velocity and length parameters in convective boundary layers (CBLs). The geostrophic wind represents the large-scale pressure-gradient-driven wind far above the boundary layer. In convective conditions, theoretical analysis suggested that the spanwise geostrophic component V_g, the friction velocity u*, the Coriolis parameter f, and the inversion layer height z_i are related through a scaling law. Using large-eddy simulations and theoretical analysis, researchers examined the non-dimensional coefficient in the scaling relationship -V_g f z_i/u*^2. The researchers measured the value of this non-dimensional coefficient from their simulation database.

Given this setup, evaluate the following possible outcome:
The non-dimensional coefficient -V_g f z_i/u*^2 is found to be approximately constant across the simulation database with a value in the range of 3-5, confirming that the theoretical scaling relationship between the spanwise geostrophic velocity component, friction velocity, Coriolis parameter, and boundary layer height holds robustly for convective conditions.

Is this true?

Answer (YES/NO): NO